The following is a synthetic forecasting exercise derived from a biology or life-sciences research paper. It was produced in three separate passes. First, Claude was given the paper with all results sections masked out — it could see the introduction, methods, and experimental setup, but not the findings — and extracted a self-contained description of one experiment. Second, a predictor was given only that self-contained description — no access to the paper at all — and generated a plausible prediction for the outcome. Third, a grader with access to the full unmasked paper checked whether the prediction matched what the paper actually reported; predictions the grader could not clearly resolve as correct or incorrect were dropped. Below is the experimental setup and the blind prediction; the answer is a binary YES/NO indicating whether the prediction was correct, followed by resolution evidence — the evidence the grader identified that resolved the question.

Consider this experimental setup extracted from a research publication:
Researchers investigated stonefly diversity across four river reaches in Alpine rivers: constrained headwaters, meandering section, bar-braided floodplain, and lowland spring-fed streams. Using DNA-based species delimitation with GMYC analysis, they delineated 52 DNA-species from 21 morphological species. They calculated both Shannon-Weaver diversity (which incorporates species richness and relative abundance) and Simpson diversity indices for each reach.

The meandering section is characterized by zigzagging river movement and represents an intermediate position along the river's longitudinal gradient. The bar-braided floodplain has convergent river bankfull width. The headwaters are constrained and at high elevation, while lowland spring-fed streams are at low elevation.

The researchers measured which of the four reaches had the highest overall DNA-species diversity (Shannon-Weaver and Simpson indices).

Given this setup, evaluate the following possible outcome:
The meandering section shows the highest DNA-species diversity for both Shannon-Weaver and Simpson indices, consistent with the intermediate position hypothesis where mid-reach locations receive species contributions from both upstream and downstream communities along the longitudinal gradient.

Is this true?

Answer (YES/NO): YES